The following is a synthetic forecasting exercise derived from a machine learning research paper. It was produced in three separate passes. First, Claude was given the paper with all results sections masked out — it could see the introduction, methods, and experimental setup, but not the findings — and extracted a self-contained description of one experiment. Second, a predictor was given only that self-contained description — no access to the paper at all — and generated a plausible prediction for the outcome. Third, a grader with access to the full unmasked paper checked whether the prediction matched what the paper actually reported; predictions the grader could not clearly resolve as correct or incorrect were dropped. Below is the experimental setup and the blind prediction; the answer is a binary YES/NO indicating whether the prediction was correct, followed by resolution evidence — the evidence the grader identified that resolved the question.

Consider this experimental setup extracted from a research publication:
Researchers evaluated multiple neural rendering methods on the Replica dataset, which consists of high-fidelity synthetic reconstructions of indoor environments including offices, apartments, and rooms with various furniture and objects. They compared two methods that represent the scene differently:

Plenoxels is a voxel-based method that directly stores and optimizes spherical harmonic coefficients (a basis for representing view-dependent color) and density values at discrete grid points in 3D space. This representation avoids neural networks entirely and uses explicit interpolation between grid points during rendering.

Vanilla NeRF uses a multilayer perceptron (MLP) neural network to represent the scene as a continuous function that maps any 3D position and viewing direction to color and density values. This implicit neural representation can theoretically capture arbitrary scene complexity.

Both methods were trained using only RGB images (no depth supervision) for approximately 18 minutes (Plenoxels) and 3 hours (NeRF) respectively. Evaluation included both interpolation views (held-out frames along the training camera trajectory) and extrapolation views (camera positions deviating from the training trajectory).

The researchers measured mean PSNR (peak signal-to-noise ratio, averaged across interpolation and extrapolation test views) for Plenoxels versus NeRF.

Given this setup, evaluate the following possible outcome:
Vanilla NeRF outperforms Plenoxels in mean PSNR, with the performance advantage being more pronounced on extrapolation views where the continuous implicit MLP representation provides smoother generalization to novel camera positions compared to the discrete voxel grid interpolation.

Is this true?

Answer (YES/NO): YES